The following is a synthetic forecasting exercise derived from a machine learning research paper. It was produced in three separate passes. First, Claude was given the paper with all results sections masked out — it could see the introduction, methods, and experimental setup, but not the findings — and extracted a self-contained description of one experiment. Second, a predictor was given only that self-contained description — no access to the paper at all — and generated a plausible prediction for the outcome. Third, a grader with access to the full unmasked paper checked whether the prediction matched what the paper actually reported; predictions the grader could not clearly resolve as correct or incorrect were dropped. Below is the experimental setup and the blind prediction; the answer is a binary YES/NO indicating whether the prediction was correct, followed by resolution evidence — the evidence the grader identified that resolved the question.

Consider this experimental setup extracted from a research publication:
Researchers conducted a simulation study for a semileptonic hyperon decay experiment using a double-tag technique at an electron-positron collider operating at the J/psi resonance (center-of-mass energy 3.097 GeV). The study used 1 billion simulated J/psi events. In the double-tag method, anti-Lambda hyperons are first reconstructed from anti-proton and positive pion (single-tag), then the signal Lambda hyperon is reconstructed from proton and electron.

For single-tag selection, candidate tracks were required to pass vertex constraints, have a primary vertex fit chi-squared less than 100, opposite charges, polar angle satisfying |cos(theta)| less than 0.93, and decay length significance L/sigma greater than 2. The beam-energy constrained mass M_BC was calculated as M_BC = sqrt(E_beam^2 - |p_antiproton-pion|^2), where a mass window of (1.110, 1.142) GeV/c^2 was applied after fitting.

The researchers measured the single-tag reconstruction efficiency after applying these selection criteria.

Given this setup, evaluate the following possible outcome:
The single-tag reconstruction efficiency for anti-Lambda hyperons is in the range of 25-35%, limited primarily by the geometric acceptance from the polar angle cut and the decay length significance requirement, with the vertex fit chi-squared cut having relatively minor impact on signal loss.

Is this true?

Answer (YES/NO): NO